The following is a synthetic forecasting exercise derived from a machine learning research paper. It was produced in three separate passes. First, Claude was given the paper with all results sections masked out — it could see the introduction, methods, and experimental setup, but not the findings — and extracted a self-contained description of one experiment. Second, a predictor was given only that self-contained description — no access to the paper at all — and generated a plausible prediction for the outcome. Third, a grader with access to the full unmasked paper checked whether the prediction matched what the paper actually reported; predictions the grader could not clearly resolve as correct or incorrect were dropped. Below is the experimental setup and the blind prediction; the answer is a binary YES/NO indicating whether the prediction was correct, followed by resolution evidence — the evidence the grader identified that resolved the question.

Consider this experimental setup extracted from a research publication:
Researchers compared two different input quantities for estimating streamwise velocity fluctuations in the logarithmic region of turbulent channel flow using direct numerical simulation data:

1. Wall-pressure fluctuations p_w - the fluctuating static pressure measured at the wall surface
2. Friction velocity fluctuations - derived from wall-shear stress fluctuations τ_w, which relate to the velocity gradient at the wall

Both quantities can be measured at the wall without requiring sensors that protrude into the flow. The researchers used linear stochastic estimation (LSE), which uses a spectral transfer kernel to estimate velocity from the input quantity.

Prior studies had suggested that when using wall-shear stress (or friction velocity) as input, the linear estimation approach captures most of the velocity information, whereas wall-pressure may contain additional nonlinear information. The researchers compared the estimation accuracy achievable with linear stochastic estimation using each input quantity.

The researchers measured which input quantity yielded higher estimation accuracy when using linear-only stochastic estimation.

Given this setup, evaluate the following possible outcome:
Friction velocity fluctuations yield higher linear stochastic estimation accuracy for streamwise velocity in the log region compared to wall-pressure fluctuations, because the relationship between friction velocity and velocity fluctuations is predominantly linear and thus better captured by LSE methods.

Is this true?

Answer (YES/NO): YES